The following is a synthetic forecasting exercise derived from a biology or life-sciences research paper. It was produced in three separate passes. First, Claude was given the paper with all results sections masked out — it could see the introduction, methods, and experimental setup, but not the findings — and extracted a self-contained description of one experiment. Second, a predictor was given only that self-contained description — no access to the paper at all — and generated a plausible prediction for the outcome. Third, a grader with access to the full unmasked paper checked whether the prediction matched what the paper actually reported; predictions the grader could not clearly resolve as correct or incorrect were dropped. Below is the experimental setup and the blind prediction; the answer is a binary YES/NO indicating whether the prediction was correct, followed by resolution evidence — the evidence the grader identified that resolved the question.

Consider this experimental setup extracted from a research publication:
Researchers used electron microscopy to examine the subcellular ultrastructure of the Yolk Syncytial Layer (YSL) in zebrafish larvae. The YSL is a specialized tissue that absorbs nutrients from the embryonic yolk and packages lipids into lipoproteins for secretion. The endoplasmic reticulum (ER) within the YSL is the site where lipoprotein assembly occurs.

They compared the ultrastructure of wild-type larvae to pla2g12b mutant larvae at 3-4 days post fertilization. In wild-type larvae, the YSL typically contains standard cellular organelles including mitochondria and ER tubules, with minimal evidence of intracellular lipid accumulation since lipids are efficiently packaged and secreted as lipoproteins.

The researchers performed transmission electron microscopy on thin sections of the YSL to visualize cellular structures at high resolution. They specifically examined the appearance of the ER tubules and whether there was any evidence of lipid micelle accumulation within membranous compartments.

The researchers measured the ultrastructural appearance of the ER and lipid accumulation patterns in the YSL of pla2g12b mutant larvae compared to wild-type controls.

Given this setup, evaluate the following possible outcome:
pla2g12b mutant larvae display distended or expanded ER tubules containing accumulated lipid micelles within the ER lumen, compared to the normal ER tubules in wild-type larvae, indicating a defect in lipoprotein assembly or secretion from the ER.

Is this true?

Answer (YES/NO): YES